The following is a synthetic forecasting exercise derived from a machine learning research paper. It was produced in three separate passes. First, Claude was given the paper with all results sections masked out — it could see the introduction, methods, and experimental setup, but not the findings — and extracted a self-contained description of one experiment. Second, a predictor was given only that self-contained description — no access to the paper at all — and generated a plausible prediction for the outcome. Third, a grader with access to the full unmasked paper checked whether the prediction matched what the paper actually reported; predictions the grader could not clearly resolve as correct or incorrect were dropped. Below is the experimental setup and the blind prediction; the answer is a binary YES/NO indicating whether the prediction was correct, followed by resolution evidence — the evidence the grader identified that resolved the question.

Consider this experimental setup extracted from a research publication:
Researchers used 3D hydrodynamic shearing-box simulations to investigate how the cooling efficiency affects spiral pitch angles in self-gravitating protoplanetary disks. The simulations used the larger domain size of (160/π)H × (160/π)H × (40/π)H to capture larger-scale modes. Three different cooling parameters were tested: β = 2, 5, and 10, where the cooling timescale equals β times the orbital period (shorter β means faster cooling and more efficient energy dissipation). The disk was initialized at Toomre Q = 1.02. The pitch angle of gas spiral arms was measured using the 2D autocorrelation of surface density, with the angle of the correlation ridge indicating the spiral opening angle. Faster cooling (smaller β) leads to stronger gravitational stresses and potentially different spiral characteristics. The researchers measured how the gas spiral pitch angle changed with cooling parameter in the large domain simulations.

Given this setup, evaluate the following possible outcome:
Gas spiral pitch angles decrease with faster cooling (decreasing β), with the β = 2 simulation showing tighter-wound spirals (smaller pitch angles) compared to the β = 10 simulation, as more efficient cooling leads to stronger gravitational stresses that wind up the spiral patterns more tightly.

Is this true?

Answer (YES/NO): NO